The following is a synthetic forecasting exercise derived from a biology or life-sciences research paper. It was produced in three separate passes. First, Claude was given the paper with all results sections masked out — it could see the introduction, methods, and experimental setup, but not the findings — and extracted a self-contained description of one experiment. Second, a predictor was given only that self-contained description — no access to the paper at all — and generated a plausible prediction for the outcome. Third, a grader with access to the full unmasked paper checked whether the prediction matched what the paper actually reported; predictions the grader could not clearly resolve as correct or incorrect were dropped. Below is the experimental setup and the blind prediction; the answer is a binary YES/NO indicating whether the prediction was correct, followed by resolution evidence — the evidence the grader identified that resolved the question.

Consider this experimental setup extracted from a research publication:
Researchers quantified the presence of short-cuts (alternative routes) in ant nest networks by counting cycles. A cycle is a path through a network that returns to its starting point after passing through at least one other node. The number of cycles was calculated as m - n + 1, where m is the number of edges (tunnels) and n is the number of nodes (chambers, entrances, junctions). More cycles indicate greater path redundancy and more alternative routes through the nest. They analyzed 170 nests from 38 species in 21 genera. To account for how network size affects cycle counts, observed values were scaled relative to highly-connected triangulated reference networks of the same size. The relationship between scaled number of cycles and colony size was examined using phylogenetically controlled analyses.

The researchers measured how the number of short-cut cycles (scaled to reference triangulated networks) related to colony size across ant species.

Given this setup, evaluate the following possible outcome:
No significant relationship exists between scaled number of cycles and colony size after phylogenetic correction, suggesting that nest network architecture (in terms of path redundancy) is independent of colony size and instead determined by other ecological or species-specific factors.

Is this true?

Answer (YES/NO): NO